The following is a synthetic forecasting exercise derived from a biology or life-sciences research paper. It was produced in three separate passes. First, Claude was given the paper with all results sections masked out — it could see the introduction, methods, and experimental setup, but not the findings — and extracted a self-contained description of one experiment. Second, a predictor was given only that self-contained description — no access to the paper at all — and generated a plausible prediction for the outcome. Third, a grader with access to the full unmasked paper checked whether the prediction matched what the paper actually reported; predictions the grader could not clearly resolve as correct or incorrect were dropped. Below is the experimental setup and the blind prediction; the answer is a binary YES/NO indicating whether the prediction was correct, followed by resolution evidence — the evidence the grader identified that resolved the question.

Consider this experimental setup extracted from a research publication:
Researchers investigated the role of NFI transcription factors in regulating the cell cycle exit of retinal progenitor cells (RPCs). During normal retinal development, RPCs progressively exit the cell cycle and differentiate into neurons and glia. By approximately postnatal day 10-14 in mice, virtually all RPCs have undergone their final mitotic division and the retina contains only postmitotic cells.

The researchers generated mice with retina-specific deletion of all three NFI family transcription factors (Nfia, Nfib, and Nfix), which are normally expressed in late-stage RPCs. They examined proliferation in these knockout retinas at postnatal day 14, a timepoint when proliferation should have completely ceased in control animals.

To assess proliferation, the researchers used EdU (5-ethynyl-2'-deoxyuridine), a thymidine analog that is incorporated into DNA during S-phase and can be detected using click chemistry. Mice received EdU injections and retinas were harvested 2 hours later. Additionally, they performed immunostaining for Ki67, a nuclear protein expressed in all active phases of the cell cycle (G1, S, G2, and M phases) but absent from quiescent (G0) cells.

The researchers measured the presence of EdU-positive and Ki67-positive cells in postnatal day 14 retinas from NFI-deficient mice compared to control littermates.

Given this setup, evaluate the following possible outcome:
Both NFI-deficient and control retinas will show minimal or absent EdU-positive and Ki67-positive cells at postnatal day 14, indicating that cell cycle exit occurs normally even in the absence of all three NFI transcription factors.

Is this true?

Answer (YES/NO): NO